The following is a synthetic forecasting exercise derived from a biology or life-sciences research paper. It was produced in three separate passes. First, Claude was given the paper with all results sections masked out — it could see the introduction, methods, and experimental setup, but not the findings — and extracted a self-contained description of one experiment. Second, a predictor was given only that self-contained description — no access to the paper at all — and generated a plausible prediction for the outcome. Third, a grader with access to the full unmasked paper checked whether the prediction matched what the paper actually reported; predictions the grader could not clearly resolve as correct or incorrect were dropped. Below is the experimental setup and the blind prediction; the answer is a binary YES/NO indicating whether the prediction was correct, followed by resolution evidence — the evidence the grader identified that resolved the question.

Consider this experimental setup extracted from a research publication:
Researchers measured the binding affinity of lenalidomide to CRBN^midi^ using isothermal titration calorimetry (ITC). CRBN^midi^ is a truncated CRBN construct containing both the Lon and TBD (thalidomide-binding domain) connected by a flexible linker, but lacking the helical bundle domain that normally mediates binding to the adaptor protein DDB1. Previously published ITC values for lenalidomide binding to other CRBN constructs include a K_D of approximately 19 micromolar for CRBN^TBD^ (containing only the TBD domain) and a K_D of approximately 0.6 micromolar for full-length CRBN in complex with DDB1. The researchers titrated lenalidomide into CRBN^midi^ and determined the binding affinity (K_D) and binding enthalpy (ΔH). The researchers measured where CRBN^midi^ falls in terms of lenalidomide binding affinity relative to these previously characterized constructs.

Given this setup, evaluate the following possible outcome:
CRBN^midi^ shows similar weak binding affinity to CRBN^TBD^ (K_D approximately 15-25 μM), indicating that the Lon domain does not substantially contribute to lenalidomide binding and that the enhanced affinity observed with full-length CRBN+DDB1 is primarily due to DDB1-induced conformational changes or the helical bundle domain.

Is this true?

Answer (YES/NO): NO